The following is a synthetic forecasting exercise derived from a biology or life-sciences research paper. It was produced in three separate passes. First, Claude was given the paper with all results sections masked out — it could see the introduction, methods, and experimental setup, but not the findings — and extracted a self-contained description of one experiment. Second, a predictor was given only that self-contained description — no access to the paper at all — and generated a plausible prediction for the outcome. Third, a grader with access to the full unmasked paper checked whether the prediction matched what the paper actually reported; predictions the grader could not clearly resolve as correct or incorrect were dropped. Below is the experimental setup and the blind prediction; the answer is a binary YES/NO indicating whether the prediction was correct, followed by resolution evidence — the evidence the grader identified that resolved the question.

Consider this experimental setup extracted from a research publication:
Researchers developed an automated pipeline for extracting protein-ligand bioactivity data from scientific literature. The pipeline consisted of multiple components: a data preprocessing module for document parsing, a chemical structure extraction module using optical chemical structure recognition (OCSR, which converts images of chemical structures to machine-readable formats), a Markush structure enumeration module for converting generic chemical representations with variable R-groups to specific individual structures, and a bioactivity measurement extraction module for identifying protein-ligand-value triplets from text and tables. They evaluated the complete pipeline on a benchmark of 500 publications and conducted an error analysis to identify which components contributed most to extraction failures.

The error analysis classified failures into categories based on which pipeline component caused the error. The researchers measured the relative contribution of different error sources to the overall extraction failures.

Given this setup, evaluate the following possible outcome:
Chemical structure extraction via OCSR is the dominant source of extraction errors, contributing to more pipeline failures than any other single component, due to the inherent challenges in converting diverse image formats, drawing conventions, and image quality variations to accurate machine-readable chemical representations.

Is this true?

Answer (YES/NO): NO